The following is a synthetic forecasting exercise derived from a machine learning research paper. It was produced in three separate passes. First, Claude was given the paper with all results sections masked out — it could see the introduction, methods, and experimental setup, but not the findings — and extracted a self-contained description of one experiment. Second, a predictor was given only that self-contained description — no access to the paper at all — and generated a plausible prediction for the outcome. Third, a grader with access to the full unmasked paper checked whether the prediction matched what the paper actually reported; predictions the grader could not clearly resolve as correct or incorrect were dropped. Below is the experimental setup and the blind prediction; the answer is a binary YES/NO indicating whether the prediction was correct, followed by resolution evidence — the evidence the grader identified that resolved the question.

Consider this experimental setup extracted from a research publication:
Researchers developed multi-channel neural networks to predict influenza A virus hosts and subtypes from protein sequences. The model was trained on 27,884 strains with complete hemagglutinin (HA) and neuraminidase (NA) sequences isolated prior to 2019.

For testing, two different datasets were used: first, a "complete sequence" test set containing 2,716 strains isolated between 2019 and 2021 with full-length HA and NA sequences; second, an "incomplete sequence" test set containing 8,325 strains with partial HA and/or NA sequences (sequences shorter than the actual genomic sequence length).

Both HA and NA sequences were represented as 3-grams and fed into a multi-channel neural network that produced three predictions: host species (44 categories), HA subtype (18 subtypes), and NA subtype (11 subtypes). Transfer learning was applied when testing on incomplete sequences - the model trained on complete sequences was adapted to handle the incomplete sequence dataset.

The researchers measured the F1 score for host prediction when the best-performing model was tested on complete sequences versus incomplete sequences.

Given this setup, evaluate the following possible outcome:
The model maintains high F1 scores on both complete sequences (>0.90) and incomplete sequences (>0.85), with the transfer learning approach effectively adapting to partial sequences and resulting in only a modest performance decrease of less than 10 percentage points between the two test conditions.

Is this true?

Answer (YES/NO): NO